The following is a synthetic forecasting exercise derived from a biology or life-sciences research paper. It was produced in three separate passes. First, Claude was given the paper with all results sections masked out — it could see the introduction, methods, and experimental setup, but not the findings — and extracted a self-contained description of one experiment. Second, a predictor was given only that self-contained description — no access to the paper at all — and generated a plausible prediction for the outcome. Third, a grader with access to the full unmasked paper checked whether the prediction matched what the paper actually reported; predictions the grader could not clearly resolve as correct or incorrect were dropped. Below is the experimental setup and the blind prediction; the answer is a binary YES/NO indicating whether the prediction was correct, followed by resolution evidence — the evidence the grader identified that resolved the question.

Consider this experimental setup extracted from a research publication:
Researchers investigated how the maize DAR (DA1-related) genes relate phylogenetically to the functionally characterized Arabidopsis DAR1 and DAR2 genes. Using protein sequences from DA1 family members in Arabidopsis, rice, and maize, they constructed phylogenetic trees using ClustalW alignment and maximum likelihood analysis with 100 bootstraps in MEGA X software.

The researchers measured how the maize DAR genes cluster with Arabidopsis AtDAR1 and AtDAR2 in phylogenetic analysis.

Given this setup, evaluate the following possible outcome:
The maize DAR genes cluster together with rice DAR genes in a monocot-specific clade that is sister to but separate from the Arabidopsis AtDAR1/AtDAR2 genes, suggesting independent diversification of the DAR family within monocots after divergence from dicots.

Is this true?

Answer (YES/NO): NO